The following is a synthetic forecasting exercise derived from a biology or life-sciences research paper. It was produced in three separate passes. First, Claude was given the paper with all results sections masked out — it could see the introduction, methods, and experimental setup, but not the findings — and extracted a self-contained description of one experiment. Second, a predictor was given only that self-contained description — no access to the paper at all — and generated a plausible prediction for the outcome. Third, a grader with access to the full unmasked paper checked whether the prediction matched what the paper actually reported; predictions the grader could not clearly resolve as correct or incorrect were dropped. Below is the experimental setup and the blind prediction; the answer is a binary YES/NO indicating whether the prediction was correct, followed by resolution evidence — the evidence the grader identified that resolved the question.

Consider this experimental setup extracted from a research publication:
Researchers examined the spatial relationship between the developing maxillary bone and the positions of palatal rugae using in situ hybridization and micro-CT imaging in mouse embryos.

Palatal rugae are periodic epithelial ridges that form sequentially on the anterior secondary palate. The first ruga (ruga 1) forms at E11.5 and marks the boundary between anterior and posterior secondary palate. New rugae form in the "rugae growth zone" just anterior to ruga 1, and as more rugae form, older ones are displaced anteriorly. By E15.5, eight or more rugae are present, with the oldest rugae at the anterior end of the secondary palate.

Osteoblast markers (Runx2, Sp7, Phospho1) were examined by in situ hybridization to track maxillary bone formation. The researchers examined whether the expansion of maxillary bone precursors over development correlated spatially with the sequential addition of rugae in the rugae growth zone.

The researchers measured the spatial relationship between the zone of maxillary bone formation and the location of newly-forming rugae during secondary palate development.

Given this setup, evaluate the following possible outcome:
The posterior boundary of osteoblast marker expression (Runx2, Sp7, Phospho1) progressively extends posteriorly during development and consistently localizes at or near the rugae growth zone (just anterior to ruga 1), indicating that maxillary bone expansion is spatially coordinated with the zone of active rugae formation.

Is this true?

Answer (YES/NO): NO